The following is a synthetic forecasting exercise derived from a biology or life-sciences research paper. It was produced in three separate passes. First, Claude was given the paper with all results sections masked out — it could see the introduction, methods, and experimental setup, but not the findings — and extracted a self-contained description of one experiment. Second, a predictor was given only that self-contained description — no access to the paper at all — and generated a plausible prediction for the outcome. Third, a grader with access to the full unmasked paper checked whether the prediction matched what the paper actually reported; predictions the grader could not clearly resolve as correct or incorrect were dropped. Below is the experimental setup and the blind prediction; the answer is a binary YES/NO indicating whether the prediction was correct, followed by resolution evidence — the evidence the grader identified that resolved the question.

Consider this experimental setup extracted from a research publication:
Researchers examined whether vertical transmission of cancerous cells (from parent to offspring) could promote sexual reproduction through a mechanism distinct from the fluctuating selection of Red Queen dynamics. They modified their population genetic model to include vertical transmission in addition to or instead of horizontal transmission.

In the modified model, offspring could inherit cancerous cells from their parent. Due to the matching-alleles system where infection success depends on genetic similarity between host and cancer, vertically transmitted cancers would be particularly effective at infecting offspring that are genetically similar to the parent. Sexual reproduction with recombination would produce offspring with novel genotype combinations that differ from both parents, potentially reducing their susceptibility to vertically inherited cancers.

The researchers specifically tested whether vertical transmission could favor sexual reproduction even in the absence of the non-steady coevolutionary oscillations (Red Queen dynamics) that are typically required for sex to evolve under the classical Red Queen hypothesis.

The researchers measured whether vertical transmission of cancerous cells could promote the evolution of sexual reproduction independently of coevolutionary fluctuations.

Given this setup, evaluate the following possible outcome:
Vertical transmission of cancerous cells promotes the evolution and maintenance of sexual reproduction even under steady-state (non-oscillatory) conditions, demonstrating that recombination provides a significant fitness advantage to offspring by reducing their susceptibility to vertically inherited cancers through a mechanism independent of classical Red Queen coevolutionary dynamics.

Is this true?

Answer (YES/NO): YES